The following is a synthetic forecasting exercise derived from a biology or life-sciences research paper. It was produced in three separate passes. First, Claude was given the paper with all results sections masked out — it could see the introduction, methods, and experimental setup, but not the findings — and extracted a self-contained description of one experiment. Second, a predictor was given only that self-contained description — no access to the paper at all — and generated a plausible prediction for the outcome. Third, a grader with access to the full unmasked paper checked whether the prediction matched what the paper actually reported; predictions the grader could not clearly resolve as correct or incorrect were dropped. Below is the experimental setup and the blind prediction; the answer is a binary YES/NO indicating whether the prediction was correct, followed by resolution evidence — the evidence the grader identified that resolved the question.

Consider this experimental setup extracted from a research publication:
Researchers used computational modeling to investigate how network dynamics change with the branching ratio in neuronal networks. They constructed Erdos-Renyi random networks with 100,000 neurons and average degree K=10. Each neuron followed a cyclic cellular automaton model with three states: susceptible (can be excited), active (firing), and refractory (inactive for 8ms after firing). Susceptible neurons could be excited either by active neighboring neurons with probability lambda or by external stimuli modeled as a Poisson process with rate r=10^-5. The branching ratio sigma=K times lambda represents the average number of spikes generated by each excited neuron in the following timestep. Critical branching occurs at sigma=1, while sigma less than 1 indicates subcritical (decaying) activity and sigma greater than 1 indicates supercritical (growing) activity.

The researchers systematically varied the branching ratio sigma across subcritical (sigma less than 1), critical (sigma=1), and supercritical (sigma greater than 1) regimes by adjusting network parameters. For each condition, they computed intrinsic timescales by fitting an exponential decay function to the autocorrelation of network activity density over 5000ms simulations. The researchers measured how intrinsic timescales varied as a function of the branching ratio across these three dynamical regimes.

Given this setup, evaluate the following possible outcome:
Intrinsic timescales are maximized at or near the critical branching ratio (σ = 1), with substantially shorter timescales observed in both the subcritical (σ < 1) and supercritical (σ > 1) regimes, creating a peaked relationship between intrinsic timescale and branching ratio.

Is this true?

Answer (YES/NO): YES